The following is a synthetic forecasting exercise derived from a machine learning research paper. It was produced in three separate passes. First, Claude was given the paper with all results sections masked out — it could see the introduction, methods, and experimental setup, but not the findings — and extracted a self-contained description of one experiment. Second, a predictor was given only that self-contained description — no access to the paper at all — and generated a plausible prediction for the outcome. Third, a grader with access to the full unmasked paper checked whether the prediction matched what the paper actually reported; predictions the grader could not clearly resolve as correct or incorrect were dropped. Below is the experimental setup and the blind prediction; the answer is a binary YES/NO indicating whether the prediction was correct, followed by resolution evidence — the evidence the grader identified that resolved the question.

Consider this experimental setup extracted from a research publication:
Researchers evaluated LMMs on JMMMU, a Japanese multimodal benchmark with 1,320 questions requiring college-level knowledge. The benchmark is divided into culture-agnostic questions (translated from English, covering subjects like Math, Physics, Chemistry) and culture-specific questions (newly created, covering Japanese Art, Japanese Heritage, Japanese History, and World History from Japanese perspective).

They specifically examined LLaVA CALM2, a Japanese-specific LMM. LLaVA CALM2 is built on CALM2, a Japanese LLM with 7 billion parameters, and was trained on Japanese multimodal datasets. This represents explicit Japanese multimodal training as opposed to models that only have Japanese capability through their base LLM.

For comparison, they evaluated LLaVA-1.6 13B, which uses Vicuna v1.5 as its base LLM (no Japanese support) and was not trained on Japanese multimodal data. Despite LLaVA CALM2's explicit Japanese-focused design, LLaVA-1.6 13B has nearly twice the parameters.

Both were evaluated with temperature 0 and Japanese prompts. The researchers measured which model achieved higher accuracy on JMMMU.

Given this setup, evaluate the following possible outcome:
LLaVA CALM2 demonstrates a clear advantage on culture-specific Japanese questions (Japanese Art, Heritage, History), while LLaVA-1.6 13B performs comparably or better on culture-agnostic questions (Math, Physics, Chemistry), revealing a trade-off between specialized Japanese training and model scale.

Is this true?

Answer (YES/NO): NO